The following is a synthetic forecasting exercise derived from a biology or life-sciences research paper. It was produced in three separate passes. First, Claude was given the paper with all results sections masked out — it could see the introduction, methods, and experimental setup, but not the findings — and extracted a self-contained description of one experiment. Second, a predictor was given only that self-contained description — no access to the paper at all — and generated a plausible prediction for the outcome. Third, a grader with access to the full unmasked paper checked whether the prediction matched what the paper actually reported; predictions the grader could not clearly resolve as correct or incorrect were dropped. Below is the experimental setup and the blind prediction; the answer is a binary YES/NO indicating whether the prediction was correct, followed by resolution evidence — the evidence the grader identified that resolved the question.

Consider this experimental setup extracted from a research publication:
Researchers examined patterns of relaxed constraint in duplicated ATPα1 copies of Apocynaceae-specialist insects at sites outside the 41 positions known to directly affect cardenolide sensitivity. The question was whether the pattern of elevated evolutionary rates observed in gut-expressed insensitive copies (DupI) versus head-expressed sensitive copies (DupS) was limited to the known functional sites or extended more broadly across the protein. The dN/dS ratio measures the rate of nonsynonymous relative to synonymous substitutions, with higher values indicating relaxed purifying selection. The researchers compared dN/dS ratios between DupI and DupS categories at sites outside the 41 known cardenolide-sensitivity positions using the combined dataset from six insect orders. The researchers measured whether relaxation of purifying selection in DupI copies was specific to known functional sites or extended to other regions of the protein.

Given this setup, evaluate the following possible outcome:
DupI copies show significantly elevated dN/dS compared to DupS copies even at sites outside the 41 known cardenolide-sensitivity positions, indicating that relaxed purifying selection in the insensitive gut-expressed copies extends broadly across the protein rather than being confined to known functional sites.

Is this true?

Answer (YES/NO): YES